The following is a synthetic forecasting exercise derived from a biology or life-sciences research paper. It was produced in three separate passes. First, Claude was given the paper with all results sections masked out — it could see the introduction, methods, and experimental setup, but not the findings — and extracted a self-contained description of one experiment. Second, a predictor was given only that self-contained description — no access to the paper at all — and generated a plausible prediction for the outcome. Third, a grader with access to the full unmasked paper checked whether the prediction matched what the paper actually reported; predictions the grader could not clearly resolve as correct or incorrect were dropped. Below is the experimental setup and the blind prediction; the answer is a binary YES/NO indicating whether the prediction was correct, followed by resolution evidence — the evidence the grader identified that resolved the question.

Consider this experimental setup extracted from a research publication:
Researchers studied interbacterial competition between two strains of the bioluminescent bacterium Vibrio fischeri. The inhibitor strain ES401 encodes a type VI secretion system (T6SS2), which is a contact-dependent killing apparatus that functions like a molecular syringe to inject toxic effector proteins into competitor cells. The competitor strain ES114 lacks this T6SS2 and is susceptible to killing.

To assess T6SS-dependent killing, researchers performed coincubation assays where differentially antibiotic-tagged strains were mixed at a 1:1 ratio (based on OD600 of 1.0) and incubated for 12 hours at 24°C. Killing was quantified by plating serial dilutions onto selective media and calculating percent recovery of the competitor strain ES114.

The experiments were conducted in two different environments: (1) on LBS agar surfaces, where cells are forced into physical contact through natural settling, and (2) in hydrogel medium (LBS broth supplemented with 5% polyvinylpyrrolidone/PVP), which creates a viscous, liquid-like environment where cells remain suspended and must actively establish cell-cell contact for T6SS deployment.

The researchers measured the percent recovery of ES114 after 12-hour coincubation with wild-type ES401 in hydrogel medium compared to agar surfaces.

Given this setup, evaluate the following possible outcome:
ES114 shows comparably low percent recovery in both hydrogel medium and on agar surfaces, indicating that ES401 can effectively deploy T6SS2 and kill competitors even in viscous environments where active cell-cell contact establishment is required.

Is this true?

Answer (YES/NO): YES